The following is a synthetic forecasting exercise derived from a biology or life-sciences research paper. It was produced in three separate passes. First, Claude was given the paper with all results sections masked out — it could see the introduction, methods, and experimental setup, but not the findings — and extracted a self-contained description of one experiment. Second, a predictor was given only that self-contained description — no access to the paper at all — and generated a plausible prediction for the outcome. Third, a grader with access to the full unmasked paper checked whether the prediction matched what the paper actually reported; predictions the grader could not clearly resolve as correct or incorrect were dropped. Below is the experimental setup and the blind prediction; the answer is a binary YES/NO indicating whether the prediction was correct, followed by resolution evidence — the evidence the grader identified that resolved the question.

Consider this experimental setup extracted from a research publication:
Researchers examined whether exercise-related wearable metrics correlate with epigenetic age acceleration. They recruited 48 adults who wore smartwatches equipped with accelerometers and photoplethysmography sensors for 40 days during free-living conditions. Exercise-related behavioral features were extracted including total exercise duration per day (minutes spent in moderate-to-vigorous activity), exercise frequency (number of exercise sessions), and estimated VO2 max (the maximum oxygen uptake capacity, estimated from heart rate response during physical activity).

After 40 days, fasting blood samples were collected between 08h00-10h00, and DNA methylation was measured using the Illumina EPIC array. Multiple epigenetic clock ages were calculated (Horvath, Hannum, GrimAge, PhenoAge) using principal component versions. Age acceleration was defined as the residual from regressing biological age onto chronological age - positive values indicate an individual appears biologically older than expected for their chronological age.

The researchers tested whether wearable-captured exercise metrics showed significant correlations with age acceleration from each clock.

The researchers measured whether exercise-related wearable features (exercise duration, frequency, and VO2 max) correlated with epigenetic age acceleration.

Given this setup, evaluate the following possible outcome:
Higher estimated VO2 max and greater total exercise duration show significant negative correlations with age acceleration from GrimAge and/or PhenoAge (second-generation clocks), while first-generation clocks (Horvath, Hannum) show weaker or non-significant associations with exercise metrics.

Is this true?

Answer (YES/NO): NO